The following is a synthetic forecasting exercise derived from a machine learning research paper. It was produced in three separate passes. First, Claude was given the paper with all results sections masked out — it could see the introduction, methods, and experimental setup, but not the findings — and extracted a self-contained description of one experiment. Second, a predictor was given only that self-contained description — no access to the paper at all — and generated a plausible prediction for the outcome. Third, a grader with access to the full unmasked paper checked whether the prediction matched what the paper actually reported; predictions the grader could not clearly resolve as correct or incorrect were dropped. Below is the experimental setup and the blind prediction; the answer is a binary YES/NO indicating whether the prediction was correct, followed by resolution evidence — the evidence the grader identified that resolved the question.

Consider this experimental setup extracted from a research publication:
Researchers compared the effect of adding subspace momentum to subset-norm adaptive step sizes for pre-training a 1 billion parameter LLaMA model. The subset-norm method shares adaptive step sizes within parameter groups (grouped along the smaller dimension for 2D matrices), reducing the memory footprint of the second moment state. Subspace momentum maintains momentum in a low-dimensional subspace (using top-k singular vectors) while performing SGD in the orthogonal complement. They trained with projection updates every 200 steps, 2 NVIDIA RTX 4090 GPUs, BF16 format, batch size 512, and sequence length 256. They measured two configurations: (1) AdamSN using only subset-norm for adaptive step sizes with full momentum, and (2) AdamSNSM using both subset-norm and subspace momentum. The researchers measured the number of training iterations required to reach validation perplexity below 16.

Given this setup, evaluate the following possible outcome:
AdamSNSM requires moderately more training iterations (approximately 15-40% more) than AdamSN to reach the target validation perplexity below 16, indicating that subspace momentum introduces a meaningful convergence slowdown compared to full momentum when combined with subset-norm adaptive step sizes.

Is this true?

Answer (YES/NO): NO